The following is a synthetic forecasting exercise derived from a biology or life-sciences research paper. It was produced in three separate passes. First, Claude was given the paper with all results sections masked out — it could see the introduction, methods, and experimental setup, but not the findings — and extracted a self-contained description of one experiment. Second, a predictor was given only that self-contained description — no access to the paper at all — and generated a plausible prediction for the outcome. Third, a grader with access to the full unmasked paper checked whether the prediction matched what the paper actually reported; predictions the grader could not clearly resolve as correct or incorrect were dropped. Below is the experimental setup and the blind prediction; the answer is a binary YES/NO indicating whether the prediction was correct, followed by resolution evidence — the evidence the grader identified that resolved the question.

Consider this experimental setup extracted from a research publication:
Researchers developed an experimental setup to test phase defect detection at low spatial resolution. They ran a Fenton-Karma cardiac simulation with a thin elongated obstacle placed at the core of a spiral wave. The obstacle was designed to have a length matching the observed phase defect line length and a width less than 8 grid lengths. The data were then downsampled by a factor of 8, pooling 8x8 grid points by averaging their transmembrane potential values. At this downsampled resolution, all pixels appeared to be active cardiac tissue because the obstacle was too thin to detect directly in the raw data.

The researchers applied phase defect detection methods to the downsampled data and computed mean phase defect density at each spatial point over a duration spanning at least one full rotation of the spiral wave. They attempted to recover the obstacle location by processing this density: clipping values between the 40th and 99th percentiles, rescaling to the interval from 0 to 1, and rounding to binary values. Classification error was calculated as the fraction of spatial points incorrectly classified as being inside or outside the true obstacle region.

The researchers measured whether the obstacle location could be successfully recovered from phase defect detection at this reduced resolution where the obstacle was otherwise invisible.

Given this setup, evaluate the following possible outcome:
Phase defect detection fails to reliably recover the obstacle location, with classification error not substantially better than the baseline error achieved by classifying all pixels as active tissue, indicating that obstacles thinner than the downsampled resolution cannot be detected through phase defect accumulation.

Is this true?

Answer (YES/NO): NO